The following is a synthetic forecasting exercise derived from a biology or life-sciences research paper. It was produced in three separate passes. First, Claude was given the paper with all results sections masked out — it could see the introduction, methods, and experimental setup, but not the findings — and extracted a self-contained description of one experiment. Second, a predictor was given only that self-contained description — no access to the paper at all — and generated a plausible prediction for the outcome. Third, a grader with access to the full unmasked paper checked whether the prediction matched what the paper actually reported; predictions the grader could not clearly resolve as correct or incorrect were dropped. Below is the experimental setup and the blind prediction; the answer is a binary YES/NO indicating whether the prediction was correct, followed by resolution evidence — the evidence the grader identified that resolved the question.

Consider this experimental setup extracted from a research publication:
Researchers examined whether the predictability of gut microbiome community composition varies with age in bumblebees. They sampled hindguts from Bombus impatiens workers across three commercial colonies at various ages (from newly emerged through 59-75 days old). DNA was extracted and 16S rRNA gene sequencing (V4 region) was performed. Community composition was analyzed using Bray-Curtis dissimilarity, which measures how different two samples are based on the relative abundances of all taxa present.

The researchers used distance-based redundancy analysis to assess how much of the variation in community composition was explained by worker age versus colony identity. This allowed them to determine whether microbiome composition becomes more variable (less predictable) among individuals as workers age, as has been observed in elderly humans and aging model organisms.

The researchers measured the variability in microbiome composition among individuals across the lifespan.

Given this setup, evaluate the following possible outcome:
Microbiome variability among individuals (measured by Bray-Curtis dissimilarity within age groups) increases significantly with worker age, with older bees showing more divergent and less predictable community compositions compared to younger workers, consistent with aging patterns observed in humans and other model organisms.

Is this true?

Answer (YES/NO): NO